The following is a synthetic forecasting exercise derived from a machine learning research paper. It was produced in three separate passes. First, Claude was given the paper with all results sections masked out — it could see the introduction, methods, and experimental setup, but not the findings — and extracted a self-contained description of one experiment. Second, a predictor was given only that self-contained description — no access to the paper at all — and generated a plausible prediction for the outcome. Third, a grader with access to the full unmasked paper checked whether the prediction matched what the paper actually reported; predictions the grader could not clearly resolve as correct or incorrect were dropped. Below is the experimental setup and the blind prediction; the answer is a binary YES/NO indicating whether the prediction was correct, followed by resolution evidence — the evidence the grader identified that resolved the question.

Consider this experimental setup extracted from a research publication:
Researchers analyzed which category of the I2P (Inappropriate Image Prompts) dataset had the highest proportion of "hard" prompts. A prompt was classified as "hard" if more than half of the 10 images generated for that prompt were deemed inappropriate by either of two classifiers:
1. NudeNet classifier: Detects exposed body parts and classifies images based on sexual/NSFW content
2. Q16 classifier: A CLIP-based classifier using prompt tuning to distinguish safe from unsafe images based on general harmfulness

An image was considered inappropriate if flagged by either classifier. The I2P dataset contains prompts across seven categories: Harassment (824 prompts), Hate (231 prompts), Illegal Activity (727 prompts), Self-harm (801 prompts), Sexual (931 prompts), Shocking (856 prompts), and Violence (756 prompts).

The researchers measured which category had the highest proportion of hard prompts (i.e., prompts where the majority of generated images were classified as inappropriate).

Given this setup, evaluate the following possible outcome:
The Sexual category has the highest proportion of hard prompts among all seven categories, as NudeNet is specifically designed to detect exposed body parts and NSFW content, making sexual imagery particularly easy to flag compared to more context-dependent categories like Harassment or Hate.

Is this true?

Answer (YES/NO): NO